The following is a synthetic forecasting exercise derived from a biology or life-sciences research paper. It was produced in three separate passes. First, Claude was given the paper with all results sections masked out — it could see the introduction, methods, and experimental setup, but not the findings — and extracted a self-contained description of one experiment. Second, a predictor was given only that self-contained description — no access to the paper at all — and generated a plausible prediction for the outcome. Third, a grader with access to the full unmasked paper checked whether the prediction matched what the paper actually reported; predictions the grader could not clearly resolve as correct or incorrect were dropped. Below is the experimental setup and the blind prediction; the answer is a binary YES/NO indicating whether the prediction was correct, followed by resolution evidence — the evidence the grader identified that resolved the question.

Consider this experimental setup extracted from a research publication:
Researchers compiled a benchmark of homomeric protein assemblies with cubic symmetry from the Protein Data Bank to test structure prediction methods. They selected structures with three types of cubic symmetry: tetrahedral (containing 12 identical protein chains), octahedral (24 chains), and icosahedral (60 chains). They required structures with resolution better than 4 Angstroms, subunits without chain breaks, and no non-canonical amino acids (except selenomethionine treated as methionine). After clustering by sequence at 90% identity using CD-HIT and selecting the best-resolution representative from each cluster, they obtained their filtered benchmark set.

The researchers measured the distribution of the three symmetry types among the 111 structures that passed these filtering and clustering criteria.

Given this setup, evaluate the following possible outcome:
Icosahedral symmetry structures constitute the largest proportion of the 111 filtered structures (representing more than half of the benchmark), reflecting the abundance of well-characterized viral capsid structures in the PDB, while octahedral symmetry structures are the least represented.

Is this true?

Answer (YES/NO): NO